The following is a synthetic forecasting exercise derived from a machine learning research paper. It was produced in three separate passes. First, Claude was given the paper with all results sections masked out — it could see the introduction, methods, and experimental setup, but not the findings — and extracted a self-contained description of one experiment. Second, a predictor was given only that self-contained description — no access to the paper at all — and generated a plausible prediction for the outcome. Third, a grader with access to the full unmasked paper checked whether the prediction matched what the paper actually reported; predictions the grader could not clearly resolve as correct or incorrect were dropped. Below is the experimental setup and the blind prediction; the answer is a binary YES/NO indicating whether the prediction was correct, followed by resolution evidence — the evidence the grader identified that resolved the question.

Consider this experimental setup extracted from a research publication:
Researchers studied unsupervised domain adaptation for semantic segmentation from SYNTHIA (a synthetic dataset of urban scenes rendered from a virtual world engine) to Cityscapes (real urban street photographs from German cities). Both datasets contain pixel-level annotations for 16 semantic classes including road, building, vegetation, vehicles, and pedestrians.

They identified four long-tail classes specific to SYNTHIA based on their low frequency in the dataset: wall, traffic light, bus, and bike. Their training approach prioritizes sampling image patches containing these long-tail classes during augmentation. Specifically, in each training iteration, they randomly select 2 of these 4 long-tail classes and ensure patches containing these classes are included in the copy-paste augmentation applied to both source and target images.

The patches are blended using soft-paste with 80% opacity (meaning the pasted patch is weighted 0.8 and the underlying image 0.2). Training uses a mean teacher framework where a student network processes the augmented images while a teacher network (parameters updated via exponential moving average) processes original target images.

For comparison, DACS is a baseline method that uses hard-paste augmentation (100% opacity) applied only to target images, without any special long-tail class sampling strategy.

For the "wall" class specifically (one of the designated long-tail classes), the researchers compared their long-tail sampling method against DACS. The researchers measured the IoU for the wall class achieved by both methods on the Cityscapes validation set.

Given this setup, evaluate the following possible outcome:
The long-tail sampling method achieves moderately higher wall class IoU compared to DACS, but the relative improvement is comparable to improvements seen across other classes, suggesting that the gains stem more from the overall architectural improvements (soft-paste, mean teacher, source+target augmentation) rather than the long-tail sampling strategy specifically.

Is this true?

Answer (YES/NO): NO